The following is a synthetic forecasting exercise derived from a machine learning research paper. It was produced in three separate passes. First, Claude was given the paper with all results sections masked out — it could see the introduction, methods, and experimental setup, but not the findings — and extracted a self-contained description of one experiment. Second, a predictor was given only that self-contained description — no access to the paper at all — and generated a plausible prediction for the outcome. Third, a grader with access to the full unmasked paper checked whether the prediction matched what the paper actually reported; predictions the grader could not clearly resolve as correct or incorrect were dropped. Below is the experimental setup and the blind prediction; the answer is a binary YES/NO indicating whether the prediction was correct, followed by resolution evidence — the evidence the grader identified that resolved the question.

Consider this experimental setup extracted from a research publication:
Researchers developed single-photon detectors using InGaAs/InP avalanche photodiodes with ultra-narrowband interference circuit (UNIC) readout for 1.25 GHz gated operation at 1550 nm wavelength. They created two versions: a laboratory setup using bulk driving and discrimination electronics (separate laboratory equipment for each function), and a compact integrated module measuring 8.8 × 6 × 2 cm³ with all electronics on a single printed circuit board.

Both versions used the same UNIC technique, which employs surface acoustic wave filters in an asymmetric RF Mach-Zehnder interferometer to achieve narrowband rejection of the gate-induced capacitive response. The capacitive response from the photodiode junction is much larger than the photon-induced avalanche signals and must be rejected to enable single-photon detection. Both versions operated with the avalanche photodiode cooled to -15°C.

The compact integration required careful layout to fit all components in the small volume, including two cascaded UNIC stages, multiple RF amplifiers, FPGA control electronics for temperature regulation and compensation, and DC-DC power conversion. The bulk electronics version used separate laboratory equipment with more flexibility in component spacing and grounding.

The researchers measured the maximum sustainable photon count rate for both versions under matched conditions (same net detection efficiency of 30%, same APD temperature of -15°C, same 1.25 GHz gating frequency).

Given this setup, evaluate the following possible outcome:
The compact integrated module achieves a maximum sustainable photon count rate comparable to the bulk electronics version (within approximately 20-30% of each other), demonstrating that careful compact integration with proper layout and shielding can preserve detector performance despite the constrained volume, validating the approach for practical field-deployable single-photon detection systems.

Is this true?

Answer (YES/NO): NO